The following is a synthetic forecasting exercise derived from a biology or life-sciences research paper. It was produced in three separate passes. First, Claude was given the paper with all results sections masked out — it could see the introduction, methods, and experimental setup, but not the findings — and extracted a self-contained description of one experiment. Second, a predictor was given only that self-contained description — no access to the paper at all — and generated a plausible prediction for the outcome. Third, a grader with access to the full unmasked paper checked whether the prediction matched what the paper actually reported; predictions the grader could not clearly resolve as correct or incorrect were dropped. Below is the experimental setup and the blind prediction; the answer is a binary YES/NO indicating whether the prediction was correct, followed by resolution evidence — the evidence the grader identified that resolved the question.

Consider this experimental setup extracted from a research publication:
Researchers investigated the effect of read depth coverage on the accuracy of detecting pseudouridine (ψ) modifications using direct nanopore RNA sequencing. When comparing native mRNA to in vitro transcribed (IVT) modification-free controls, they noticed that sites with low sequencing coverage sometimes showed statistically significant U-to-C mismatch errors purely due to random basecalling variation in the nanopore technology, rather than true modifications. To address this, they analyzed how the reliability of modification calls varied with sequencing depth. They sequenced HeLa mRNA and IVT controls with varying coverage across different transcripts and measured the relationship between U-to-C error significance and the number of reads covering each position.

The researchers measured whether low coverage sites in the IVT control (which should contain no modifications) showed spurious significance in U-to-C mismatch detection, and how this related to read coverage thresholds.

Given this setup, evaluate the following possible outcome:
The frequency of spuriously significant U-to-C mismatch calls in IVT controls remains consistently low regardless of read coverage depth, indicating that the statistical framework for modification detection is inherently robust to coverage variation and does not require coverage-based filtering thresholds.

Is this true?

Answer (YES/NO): NO